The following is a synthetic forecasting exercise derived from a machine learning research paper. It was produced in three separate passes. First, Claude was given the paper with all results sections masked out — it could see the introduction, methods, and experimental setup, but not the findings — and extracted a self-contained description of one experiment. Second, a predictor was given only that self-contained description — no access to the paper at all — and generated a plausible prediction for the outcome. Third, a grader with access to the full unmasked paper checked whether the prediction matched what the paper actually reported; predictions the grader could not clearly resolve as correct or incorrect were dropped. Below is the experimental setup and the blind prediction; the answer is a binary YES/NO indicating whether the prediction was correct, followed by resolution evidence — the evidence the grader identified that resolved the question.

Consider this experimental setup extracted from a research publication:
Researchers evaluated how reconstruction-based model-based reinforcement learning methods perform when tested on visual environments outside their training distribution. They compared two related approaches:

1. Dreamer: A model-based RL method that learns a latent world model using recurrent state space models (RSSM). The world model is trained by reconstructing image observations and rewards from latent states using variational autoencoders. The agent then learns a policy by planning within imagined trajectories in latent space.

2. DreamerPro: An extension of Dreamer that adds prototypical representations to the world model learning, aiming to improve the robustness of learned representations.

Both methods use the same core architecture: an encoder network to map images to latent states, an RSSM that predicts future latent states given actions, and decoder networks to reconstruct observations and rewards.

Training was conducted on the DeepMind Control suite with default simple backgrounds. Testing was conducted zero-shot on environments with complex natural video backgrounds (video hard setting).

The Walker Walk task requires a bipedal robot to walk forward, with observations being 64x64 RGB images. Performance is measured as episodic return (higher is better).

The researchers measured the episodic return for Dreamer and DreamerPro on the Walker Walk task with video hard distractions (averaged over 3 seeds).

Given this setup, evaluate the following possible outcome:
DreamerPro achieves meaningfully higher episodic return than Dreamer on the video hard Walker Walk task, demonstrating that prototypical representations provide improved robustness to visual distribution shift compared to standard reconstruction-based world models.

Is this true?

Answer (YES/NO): NO